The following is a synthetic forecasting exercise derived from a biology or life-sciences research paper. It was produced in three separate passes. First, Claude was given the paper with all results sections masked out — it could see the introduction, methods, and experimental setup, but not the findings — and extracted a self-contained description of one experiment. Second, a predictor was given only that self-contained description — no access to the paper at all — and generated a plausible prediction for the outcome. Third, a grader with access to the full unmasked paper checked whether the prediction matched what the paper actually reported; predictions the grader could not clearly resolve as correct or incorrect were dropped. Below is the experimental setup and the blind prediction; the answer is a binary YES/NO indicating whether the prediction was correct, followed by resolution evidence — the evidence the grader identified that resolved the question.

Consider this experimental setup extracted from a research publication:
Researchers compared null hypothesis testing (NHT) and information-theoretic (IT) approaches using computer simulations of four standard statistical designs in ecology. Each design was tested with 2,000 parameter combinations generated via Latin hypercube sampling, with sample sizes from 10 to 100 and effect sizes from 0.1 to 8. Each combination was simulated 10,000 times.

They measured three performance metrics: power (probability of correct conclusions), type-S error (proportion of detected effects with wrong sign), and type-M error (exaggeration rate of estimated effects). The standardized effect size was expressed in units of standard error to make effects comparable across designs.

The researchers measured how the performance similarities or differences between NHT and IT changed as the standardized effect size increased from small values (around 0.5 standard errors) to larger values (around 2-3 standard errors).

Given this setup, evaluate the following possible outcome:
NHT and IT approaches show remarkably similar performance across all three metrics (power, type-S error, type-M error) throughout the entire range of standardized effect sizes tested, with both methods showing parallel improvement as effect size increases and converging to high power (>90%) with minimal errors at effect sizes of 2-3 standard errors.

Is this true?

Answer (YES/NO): NO